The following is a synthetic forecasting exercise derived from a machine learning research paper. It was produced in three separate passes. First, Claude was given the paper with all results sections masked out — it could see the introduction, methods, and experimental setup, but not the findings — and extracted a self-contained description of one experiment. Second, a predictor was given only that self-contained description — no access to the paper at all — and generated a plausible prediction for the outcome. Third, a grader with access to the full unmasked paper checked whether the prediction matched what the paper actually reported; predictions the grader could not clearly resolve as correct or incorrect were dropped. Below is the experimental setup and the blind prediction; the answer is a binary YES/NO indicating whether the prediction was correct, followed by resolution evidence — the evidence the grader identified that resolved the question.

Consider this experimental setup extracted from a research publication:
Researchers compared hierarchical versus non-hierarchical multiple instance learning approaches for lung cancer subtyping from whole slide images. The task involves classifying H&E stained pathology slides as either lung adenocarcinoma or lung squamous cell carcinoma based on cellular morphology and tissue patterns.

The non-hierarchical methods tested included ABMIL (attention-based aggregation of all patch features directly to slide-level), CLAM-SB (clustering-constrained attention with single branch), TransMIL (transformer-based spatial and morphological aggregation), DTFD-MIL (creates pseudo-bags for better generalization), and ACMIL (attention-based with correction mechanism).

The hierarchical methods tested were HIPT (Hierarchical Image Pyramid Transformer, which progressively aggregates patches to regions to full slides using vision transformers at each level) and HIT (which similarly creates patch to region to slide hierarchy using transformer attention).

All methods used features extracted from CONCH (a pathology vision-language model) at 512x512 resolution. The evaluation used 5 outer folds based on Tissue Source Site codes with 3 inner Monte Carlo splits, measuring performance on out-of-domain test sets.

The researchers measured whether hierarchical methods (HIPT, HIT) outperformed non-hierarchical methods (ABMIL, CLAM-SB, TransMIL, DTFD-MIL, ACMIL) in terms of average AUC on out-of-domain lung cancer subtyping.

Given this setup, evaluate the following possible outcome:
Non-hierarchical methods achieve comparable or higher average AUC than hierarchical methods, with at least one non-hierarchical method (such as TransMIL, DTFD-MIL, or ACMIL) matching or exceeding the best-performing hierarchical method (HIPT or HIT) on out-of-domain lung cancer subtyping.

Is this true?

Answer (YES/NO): NO